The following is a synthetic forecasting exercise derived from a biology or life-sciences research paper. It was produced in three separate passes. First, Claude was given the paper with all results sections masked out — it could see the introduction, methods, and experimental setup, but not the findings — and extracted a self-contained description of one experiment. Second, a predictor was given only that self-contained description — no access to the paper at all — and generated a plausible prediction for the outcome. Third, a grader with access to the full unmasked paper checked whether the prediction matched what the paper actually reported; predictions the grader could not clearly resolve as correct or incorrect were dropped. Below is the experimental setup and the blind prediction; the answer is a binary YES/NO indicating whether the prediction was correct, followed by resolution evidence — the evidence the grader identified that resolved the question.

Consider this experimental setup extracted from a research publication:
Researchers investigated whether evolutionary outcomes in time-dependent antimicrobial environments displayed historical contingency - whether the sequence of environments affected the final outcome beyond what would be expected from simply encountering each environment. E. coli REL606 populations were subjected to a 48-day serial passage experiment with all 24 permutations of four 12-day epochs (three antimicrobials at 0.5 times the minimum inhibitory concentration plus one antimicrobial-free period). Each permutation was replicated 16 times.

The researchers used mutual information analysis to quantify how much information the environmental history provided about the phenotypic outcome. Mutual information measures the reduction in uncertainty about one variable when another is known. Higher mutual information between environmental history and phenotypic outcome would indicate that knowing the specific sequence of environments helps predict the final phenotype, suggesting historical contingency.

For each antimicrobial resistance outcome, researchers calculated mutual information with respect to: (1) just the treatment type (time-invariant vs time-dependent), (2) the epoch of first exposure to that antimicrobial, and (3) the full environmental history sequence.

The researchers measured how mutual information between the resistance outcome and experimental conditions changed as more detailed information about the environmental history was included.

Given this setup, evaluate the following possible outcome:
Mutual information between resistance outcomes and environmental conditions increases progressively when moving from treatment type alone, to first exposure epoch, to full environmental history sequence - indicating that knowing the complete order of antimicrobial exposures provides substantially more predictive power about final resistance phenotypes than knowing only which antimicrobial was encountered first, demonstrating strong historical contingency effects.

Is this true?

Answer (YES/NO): NO